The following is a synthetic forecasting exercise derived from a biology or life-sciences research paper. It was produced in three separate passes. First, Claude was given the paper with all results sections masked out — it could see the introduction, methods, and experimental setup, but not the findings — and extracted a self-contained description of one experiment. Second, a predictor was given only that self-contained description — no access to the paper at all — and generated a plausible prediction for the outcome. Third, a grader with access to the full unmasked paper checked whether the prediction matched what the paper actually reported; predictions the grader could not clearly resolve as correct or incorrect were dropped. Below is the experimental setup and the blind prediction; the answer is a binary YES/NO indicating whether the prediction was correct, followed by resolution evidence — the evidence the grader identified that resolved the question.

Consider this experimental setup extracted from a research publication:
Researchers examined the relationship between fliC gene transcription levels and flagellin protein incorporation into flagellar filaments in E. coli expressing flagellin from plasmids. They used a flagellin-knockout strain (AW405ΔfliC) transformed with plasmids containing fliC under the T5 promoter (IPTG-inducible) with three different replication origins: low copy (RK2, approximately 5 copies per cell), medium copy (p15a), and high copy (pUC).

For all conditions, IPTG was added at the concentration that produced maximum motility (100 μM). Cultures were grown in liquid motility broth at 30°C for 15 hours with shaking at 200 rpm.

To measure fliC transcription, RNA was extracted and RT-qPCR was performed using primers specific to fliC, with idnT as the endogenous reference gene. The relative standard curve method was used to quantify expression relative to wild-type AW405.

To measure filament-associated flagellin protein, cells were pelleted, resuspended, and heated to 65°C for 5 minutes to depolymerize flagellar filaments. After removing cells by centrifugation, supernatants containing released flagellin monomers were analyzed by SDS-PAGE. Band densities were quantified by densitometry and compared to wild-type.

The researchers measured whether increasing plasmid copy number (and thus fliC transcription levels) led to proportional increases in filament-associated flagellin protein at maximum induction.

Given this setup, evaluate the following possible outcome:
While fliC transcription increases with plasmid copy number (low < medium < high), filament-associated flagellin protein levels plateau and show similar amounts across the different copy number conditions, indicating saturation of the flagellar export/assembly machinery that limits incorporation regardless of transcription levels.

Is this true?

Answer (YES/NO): NO